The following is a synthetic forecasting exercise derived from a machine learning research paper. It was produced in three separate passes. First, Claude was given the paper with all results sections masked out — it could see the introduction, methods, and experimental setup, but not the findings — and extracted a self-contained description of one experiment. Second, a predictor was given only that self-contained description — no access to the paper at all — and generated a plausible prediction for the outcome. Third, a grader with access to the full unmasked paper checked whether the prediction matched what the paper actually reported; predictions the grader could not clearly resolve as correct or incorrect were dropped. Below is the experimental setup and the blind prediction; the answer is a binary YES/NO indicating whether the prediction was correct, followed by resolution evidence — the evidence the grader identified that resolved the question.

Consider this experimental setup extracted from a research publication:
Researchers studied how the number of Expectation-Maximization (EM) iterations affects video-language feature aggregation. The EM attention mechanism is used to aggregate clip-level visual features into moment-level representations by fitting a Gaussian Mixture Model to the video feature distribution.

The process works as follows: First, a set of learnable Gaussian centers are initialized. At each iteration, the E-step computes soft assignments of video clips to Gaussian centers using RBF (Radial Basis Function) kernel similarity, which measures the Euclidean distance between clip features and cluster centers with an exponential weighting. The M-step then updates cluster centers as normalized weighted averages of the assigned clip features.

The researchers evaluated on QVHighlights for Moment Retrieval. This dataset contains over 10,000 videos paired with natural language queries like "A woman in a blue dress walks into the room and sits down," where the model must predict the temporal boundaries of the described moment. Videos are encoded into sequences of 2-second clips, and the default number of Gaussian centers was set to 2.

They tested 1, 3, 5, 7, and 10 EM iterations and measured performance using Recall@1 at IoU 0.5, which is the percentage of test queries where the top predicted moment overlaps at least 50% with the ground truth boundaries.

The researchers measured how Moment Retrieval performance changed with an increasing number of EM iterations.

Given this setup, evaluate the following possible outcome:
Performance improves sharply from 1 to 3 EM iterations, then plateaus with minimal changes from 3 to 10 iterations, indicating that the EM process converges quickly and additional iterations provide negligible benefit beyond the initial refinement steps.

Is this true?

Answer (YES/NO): NO